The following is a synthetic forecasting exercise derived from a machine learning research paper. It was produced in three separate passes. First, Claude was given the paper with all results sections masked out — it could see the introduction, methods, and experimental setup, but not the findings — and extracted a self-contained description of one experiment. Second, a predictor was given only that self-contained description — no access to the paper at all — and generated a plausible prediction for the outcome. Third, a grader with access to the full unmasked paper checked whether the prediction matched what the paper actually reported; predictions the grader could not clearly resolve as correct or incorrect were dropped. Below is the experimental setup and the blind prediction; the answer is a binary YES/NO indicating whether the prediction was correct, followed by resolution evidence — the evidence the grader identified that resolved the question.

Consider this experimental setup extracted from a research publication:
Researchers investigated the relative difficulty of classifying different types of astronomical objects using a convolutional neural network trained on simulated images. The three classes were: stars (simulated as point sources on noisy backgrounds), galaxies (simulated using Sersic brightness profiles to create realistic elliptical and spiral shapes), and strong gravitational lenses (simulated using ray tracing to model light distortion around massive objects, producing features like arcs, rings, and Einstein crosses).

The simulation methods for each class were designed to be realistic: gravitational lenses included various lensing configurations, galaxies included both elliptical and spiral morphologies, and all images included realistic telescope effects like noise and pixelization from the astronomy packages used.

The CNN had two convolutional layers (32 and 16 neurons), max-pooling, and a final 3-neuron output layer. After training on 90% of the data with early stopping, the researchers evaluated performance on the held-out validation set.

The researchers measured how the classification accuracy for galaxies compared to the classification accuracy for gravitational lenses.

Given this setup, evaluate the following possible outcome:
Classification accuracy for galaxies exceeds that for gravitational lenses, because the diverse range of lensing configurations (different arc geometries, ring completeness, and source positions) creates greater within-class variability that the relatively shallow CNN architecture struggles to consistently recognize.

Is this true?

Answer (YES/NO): YES